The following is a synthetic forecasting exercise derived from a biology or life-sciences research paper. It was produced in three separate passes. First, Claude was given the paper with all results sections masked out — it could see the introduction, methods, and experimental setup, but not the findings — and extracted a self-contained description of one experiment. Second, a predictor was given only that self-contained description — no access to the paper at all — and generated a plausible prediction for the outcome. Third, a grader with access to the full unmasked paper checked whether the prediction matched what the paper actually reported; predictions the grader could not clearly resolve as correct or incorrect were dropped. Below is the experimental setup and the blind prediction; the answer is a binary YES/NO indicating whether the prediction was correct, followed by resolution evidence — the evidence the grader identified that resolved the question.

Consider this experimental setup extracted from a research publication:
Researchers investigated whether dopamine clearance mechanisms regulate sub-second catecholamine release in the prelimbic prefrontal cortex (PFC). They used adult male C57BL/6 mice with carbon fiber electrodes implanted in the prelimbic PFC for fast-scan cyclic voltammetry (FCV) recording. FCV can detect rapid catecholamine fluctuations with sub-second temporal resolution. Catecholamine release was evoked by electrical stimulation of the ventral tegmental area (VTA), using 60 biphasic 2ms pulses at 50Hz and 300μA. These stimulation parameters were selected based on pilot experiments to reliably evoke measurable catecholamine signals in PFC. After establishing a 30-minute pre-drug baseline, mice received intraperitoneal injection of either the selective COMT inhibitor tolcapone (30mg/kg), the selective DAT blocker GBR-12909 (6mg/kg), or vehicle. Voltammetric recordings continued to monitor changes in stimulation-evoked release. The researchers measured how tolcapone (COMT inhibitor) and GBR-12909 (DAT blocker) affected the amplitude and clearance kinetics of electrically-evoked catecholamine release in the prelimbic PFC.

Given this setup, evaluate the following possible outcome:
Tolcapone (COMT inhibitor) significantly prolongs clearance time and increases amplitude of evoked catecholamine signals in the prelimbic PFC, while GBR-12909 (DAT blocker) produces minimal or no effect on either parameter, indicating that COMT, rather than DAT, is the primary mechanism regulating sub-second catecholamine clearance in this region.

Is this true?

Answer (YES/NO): NO